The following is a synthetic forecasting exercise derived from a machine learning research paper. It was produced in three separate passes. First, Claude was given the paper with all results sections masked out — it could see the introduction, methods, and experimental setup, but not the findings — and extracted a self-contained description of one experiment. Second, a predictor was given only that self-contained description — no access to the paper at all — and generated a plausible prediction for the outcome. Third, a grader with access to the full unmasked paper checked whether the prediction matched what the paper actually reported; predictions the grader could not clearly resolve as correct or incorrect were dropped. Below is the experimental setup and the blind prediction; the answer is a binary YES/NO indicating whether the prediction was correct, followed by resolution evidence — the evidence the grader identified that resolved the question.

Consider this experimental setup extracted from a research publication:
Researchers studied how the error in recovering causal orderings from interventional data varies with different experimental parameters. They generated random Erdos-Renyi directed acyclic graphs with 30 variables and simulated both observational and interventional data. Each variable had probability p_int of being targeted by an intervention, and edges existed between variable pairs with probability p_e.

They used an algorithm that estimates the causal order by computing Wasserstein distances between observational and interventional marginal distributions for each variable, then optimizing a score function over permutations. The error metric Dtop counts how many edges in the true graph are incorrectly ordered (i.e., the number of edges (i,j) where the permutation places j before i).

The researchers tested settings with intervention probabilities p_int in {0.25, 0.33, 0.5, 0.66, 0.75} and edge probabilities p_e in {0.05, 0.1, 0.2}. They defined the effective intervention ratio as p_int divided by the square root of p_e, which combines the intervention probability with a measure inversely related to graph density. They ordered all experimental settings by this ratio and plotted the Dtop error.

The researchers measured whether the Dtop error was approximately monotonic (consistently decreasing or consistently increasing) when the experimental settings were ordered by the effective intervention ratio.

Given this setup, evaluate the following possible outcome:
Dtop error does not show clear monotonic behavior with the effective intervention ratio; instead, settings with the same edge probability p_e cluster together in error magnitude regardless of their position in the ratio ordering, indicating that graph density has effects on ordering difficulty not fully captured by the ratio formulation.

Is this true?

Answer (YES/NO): NO